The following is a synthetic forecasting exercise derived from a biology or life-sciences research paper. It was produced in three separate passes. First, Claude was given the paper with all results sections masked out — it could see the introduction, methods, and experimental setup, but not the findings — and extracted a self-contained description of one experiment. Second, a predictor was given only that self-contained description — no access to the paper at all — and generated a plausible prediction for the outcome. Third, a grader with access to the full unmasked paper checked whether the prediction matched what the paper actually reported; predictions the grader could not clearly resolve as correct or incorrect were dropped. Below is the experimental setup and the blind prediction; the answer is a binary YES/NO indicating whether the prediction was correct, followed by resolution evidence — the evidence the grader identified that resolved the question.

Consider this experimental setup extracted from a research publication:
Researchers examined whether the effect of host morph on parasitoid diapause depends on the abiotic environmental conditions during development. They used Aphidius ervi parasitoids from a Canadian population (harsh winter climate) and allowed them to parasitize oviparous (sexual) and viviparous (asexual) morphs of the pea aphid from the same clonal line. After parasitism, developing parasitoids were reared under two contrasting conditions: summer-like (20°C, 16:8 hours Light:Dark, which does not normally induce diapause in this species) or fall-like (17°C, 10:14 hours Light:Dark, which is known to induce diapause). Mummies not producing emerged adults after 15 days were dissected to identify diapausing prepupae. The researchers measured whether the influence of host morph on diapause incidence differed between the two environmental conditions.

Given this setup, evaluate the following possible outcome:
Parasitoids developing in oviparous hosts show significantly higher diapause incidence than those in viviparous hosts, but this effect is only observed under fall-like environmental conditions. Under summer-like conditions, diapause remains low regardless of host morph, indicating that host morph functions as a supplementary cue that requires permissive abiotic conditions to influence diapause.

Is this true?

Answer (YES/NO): NO